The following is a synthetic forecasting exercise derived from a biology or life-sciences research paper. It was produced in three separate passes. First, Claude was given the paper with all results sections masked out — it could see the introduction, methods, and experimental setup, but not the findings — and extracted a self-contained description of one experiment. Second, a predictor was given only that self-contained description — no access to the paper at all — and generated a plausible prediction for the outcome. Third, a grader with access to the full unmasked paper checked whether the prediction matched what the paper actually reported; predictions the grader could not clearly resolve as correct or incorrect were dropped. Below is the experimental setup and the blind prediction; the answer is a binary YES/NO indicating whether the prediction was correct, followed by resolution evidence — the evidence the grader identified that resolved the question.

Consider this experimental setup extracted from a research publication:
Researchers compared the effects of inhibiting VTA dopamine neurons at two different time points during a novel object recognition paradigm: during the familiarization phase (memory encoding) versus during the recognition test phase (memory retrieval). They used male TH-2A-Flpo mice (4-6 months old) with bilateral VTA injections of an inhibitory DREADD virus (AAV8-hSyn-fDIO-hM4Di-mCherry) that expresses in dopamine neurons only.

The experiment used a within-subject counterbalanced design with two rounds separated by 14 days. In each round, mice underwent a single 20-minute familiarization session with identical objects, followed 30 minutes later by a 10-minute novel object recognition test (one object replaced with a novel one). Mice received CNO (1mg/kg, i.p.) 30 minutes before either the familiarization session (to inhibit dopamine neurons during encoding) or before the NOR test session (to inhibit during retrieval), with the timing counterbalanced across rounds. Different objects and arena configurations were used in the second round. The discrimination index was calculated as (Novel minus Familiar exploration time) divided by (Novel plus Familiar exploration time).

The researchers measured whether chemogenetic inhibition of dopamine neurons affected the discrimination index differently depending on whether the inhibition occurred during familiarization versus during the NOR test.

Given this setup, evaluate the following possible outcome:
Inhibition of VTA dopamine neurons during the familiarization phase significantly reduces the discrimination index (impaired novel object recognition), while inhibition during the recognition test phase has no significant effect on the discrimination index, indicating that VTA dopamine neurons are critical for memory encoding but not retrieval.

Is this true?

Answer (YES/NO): NO